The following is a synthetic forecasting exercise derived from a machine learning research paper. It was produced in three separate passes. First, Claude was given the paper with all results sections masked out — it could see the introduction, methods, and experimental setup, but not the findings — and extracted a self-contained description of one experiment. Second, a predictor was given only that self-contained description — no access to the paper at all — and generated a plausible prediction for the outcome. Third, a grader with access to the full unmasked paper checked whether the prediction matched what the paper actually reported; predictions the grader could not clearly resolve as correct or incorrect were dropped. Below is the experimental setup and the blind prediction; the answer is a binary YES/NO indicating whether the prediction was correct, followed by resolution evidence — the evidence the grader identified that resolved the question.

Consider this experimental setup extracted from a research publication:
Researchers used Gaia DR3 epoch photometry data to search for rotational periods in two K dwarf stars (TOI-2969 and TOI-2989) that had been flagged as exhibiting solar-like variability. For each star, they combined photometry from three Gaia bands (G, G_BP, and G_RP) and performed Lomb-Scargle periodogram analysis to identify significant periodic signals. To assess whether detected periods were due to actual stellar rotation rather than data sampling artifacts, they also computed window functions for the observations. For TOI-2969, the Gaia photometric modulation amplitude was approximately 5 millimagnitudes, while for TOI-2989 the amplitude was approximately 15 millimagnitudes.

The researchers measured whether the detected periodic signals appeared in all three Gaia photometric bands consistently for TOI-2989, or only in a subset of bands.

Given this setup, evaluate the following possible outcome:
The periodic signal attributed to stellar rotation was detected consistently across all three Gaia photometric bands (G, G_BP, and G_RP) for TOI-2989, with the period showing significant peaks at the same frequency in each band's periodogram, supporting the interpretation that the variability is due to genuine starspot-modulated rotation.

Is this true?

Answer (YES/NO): YES